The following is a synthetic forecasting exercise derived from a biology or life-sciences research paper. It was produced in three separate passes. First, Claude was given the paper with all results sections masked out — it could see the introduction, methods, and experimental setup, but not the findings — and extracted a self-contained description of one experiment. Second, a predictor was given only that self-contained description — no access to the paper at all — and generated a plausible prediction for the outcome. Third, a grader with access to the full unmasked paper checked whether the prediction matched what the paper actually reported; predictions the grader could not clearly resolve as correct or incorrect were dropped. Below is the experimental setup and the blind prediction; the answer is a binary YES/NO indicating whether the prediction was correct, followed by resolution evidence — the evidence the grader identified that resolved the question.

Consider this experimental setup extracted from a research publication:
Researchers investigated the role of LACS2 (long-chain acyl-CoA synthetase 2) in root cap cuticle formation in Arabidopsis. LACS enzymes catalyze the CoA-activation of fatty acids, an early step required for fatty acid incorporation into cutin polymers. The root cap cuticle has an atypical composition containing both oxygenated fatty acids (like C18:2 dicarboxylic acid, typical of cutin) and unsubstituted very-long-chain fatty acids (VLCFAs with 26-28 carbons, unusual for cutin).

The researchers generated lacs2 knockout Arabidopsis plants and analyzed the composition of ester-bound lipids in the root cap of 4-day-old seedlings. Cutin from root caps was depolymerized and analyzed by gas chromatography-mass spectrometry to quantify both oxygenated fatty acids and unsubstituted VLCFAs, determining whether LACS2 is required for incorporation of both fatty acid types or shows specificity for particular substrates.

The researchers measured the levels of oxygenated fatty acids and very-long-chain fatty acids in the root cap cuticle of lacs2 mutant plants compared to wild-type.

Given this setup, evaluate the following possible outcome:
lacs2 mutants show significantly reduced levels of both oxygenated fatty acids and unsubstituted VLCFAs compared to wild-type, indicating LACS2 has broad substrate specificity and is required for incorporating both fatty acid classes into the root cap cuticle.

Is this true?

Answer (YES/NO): NO